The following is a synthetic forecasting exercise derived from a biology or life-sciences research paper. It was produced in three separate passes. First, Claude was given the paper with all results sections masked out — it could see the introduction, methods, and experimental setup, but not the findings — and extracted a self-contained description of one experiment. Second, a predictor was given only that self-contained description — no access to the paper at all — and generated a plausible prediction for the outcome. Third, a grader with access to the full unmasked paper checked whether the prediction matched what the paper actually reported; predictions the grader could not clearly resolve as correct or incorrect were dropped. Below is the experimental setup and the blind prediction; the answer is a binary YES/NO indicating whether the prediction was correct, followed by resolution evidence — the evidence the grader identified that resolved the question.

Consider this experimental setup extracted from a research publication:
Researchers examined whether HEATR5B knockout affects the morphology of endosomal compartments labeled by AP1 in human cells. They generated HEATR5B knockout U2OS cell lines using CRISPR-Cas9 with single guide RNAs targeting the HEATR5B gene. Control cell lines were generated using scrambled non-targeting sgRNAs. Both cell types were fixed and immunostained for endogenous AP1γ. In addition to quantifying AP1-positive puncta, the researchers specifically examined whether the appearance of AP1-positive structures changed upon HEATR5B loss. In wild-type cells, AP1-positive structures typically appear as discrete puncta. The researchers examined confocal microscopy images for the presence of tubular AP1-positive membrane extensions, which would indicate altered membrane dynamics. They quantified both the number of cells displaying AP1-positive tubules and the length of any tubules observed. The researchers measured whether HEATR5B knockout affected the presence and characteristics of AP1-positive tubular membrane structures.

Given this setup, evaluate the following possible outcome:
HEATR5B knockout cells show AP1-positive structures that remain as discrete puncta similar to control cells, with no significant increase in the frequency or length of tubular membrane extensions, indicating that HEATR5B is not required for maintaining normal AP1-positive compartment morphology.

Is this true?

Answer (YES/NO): NO